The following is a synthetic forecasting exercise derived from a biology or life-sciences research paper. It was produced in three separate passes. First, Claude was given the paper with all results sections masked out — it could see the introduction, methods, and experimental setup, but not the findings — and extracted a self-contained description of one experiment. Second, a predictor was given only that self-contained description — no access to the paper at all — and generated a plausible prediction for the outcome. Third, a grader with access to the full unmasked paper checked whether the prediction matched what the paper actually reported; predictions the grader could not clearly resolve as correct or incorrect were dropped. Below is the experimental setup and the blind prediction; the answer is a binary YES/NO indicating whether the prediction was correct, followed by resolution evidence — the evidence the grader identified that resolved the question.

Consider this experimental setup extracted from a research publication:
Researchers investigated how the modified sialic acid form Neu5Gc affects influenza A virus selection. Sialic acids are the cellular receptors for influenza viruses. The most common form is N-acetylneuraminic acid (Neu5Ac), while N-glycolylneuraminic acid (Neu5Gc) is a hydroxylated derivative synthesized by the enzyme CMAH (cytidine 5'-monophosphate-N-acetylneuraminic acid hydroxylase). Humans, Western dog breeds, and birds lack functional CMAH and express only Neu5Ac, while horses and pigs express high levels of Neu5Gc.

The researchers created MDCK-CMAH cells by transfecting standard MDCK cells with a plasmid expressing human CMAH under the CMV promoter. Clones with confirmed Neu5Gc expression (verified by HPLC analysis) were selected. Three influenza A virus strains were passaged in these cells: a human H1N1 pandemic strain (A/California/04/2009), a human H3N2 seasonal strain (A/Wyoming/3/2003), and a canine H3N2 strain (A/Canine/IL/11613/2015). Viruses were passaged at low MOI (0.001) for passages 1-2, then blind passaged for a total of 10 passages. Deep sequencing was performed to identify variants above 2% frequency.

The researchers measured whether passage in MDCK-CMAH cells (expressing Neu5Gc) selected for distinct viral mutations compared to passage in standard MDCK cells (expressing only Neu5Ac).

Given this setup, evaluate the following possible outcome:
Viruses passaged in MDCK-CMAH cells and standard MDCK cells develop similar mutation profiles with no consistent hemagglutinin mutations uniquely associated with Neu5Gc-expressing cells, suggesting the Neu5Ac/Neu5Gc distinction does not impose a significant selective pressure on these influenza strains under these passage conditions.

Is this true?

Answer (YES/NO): NO